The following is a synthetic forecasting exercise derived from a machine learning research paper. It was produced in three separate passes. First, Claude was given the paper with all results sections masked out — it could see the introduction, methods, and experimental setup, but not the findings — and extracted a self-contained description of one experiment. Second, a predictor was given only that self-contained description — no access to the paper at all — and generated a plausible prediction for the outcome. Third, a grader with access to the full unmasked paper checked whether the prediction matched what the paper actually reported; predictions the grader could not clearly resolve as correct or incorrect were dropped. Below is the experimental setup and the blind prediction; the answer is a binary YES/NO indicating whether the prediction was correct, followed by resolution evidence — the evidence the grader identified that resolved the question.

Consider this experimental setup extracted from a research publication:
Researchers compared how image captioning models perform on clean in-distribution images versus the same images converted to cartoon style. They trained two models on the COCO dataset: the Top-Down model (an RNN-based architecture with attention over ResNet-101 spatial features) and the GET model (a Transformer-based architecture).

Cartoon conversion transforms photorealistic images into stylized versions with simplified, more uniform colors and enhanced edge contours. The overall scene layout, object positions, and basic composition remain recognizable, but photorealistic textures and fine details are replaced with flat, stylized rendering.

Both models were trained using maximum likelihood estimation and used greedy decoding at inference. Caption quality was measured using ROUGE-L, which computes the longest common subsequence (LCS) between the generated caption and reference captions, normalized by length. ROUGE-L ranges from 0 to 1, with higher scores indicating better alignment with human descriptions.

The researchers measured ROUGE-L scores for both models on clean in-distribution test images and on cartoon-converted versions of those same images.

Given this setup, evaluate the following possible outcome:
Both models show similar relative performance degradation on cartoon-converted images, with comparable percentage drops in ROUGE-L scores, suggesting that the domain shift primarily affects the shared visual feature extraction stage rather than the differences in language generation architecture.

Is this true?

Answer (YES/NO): NO